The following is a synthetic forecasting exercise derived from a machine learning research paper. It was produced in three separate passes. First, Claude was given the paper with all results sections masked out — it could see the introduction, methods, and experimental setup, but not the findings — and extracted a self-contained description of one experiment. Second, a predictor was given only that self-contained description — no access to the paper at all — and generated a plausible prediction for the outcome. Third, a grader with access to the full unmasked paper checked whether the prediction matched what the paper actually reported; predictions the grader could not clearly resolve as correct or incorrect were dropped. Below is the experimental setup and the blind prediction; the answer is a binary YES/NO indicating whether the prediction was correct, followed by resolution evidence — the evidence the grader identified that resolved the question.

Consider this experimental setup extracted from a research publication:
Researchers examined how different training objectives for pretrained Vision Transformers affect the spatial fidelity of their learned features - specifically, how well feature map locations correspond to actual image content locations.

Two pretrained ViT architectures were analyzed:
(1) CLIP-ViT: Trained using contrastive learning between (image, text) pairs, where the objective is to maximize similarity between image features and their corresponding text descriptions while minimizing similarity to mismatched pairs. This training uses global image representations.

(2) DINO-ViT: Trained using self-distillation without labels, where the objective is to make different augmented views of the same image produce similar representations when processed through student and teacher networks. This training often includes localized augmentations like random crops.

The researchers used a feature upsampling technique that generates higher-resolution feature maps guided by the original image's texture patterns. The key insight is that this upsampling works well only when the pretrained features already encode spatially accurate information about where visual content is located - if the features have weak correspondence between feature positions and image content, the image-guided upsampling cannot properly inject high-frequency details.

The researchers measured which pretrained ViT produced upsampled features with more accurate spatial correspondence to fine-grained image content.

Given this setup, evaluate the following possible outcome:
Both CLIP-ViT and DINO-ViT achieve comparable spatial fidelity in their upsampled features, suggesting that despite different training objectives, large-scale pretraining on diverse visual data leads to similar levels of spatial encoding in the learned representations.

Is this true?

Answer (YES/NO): NO